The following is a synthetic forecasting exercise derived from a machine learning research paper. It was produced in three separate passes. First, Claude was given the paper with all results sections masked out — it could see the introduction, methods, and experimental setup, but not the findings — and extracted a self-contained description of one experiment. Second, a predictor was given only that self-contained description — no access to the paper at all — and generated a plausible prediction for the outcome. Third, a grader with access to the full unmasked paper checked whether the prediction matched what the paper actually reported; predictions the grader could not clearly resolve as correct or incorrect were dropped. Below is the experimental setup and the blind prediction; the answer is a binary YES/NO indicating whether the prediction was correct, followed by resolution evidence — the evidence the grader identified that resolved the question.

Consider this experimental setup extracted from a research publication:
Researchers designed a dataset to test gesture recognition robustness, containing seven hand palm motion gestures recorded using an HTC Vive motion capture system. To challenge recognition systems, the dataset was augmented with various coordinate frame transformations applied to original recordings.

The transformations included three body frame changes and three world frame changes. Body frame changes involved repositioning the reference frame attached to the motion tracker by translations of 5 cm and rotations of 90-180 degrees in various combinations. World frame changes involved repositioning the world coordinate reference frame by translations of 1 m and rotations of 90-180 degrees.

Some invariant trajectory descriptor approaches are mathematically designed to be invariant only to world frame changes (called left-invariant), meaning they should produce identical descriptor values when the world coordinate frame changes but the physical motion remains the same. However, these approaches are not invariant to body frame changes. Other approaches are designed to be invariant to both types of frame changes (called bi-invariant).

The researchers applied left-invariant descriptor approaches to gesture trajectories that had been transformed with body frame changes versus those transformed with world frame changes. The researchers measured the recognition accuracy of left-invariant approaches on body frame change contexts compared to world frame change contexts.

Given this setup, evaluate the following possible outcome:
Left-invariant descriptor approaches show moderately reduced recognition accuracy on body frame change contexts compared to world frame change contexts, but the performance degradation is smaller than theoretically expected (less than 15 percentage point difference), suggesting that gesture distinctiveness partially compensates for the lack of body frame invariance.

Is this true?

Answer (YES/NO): NO